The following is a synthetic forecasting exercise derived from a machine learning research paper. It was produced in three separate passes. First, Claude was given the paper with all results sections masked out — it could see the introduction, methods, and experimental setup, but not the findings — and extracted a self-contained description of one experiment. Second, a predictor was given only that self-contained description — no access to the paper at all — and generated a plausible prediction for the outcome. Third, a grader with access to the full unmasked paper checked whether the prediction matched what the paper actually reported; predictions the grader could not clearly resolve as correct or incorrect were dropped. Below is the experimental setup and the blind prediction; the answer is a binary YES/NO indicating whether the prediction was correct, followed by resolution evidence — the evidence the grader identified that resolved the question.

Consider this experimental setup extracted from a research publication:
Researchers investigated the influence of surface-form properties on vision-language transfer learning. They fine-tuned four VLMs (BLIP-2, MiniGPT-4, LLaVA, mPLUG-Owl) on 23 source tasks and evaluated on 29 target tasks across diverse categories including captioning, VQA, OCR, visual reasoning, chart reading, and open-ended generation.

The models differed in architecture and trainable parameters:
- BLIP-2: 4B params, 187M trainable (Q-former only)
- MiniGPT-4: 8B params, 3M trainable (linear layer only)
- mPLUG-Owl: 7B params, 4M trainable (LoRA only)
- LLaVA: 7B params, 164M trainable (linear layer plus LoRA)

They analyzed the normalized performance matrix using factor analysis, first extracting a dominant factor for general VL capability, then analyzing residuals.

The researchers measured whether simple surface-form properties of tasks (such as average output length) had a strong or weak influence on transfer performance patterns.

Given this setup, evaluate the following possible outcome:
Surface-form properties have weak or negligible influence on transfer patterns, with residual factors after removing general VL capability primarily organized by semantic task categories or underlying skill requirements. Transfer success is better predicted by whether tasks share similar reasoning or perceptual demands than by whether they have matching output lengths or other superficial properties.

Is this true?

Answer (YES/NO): NO